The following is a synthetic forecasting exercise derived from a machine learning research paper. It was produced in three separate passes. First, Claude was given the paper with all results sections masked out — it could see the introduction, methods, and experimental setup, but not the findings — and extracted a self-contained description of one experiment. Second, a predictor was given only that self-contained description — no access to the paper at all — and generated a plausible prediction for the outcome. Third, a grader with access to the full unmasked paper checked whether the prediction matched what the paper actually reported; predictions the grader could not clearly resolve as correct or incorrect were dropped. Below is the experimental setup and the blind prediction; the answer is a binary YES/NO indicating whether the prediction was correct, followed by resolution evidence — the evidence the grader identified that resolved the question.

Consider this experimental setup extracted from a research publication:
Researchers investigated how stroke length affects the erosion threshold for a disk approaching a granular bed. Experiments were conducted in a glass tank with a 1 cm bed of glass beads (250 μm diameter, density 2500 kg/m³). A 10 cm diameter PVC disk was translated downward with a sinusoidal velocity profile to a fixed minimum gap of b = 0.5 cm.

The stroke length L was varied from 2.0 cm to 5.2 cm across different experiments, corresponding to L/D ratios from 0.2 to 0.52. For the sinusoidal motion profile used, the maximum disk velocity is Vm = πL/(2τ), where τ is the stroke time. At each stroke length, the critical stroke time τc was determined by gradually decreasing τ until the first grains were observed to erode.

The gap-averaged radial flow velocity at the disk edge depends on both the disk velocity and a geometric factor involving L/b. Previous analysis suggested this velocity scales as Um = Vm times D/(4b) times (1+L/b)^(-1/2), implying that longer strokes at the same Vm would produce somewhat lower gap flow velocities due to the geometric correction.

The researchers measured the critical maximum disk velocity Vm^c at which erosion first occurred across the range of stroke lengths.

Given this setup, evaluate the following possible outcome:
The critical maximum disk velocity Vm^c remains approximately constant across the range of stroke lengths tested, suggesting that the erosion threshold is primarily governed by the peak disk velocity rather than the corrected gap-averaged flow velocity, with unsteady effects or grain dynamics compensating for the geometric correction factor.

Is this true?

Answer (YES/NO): NO